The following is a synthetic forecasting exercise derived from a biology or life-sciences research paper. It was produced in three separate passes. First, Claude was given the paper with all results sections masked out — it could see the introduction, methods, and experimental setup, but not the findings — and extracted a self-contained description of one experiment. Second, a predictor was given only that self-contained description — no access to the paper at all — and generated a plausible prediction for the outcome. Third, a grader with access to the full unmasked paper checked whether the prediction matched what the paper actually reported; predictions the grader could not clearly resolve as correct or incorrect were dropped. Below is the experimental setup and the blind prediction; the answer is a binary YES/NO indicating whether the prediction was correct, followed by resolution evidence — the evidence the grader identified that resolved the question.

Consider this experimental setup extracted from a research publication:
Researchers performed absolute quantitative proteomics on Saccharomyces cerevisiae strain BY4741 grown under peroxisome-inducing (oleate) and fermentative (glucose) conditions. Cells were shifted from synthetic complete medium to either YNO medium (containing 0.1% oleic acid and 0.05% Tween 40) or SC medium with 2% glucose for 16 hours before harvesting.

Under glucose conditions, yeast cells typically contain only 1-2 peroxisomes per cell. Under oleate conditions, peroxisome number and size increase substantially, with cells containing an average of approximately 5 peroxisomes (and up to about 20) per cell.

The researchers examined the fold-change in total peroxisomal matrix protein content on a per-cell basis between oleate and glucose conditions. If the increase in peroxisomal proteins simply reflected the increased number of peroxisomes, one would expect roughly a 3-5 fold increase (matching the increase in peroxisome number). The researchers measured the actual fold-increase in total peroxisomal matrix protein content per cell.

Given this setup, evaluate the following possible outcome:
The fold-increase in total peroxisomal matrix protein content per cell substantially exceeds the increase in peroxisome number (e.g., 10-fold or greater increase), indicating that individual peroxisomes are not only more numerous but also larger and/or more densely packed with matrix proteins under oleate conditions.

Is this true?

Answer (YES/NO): YES